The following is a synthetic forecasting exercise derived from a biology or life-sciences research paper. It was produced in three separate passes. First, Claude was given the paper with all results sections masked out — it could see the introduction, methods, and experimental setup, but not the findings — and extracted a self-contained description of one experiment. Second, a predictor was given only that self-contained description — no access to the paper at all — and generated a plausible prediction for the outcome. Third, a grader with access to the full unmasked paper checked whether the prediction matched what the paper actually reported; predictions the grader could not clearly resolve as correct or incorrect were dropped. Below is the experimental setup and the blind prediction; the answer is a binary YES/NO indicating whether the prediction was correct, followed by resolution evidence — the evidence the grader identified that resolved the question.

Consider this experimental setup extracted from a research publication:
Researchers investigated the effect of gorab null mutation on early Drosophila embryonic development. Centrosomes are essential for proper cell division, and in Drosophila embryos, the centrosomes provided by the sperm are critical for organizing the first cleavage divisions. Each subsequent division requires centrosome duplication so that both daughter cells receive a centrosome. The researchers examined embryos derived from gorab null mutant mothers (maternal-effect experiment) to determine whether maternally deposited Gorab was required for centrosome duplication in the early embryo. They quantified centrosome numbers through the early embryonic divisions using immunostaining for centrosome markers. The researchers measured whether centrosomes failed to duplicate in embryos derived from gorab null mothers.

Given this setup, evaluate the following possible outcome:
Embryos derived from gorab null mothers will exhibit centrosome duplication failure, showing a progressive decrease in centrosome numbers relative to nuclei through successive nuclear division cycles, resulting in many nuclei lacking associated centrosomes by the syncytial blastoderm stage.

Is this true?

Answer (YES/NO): YES